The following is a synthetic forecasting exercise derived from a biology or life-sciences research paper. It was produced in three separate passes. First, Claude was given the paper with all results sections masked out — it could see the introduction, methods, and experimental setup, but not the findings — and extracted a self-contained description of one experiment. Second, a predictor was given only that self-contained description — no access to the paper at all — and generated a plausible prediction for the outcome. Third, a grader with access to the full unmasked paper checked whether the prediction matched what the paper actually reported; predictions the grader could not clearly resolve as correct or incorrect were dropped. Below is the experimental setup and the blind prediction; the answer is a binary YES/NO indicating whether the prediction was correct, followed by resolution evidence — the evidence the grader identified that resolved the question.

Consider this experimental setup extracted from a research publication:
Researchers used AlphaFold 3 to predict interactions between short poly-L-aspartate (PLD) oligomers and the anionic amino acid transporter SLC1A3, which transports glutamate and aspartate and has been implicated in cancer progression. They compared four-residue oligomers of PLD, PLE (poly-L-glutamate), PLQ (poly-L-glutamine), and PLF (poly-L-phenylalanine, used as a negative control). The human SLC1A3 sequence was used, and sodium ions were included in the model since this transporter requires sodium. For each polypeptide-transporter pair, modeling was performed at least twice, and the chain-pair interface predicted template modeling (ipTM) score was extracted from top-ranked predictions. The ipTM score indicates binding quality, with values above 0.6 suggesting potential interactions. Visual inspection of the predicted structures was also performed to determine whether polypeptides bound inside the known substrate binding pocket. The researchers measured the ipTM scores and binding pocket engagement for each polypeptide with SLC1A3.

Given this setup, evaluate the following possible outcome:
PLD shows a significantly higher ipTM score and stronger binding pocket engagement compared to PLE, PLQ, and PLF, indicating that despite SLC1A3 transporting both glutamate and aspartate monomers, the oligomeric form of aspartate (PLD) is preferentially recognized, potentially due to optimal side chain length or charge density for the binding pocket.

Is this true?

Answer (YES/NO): YES